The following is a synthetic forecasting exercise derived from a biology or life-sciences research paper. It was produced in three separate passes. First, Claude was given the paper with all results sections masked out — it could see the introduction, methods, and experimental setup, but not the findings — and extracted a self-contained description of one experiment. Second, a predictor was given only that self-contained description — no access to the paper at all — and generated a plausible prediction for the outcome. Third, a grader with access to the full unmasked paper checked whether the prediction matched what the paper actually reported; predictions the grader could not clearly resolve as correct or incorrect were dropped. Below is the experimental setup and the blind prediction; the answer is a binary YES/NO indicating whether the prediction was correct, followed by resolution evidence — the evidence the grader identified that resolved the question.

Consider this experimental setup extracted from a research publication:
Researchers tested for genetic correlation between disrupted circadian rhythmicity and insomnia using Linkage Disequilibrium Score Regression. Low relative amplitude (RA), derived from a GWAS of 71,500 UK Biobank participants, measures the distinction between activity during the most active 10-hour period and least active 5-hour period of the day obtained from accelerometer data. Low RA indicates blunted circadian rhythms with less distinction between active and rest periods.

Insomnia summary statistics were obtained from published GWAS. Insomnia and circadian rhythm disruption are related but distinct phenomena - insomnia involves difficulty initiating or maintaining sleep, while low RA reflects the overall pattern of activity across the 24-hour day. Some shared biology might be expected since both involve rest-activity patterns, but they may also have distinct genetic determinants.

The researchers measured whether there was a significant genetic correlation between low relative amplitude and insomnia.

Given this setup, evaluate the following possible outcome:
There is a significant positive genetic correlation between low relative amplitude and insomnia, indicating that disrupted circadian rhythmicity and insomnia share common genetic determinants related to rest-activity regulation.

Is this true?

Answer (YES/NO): NO